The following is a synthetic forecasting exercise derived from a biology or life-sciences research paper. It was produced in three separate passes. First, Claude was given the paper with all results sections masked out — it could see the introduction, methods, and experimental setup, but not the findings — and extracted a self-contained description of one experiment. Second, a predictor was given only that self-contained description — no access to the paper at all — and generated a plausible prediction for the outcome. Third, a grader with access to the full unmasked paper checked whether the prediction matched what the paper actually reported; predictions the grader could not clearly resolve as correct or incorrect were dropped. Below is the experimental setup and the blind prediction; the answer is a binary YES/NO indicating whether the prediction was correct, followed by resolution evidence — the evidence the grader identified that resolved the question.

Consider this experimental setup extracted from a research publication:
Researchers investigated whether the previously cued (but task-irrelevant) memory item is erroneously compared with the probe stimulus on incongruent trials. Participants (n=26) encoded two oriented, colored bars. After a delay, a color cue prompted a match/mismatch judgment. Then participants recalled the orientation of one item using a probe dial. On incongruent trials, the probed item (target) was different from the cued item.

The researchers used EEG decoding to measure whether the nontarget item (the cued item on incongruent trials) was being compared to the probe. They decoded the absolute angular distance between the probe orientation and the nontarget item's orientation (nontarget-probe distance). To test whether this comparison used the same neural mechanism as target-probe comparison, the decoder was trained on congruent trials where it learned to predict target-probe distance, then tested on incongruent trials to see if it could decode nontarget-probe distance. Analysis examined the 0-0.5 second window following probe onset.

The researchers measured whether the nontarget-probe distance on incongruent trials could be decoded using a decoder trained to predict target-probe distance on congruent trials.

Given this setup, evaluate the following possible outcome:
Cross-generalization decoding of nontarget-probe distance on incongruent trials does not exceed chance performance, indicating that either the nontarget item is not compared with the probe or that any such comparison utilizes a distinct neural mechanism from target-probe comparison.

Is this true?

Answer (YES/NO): NO